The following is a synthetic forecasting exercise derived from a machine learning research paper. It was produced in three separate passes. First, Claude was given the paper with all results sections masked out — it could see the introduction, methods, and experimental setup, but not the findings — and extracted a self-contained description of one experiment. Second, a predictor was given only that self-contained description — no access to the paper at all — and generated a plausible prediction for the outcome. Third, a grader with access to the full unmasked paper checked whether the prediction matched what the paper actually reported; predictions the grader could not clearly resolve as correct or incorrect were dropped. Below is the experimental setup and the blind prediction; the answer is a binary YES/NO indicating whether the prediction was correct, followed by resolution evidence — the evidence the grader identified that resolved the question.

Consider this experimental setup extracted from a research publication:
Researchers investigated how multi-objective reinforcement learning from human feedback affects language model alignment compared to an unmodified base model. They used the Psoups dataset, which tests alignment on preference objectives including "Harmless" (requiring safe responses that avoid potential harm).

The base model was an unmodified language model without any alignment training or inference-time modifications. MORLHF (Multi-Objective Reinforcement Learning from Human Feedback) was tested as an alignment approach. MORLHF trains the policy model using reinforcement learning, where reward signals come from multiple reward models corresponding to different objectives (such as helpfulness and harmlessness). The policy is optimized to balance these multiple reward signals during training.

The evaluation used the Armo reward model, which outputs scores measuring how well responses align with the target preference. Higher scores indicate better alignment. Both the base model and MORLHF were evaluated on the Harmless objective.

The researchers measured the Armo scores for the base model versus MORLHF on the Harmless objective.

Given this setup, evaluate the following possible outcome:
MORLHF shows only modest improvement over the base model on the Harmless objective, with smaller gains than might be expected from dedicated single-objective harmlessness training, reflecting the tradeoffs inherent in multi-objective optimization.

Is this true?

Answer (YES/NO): NO